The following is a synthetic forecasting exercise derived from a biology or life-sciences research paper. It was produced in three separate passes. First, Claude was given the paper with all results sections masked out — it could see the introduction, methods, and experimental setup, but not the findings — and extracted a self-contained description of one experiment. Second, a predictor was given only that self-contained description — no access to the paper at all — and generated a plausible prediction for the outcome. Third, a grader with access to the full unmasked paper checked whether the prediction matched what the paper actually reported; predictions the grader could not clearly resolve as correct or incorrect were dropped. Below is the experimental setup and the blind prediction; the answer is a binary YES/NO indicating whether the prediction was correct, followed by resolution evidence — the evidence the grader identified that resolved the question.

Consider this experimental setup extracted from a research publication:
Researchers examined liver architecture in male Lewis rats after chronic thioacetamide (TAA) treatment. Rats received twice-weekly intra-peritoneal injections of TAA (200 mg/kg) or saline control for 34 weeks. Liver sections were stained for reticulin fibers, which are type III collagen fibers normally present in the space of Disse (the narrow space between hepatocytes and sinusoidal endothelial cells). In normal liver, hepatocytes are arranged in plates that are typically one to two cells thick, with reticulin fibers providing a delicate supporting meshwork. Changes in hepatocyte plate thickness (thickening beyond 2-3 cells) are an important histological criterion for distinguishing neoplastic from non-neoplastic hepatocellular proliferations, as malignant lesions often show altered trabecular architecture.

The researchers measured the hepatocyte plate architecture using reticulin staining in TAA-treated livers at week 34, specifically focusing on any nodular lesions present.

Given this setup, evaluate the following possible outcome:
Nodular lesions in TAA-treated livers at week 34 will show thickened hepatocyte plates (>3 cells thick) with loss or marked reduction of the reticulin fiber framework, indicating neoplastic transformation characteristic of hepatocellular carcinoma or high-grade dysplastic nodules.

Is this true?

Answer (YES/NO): YES